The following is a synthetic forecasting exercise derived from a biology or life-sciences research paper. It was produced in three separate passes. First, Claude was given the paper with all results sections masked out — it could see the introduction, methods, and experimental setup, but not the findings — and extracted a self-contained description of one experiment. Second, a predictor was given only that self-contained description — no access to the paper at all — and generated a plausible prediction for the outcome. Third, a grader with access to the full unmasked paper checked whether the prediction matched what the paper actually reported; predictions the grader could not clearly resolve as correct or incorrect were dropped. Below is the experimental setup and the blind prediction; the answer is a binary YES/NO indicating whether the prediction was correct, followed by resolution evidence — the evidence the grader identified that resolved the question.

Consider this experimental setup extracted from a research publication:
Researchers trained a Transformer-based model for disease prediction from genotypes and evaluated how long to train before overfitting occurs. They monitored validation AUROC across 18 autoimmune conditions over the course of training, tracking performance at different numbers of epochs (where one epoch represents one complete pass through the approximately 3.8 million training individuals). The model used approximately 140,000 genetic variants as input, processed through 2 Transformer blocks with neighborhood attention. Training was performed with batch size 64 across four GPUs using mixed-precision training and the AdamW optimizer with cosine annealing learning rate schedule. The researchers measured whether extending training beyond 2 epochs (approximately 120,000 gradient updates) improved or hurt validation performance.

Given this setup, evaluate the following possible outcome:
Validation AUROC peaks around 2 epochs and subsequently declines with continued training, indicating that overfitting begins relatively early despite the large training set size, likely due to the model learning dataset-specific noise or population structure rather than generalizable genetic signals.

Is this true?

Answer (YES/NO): YES